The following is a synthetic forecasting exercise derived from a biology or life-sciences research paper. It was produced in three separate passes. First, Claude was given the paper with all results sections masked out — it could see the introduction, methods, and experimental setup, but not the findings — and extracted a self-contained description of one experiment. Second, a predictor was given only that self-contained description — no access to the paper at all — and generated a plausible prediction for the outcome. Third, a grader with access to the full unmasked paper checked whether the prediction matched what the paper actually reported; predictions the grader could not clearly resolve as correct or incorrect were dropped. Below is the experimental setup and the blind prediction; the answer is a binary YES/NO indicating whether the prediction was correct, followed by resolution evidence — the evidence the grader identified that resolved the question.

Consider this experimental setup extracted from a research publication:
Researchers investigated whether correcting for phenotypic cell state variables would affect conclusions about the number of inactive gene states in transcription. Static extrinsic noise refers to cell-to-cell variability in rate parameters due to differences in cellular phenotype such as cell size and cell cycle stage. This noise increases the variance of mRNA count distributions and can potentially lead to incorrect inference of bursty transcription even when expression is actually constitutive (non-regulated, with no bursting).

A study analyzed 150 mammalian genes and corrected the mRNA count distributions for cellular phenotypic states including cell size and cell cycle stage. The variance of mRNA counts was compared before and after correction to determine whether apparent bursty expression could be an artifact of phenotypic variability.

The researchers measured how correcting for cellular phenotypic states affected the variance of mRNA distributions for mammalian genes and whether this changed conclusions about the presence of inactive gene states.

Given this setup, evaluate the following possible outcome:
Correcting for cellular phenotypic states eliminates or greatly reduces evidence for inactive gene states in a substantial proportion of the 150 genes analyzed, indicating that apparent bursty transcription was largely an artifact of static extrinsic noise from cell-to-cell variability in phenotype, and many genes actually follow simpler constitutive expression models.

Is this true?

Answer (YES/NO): YES